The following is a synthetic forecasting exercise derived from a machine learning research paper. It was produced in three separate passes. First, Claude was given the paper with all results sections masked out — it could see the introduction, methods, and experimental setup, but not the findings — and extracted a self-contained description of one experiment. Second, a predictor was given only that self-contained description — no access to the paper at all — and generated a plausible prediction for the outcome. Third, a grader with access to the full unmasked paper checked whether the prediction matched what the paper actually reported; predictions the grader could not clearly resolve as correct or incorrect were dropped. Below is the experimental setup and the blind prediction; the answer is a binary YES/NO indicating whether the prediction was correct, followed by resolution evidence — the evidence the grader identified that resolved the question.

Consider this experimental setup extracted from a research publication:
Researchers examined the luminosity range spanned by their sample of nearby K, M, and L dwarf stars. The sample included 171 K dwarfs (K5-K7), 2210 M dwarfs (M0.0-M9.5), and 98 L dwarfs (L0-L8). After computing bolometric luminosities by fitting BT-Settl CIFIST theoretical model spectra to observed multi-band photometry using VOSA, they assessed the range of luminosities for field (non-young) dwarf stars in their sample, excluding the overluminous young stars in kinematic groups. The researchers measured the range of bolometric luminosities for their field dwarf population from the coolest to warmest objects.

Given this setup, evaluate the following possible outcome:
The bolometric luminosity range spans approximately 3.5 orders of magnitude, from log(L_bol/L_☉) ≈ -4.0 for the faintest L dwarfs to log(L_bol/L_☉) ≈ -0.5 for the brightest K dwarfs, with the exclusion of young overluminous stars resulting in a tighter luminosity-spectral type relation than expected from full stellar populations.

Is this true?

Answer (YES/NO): NO